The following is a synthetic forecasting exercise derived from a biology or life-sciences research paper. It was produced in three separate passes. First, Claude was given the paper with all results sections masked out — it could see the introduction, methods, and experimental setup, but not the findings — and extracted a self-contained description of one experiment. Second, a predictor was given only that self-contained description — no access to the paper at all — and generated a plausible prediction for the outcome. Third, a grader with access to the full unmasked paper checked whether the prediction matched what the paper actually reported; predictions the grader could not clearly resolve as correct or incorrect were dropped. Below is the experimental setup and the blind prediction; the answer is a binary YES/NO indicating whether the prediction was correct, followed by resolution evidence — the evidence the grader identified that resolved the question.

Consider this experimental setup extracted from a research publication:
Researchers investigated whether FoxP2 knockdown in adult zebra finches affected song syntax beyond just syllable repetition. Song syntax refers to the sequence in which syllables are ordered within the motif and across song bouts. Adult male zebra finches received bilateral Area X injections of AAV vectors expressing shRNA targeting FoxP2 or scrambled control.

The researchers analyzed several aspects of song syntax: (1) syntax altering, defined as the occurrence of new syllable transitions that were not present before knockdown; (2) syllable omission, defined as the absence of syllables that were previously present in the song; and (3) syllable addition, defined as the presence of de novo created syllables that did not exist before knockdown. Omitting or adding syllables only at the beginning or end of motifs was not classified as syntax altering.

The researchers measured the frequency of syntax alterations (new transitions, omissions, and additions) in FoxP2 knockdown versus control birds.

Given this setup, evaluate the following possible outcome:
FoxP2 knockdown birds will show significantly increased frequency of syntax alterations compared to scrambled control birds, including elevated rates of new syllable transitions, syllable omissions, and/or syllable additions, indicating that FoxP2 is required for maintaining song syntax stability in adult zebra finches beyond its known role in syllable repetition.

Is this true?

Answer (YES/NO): YES